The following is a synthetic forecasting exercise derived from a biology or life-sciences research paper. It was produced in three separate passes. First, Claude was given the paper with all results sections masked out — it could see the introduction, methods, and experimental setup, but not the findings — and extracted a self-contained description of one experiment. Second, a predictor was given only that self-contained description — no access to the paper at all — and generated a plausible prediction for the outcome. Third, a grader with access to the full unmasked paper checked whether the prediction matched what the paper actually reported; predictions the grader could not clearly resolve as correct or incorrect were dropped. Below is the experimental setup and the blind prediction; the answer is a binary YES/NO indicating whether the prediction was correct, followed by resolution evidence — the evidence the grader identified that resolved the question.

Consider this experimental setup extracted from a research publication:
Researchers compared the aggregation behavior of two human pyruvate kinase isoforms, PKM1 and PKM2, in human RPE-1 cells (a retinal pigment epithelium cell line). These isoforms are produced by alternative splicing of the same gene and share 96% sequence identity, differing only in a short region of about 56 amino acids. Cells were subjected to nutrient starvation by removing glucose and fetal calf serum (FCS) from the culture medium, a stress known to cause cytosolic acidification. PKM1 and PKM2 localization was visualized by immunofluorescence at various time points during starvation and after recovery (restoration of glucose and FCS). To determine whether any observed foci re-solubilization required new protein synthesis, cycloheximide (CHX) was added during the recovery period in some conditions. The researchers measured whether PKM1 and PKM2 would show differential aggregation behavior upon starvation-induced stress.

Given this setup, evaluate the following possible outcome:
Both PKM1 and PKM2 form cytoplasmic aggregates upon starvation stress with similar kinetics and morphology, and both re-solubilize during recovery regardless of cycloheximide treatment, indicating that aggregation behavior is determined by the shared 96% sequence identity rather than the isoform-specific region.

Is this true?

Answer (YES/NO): NO